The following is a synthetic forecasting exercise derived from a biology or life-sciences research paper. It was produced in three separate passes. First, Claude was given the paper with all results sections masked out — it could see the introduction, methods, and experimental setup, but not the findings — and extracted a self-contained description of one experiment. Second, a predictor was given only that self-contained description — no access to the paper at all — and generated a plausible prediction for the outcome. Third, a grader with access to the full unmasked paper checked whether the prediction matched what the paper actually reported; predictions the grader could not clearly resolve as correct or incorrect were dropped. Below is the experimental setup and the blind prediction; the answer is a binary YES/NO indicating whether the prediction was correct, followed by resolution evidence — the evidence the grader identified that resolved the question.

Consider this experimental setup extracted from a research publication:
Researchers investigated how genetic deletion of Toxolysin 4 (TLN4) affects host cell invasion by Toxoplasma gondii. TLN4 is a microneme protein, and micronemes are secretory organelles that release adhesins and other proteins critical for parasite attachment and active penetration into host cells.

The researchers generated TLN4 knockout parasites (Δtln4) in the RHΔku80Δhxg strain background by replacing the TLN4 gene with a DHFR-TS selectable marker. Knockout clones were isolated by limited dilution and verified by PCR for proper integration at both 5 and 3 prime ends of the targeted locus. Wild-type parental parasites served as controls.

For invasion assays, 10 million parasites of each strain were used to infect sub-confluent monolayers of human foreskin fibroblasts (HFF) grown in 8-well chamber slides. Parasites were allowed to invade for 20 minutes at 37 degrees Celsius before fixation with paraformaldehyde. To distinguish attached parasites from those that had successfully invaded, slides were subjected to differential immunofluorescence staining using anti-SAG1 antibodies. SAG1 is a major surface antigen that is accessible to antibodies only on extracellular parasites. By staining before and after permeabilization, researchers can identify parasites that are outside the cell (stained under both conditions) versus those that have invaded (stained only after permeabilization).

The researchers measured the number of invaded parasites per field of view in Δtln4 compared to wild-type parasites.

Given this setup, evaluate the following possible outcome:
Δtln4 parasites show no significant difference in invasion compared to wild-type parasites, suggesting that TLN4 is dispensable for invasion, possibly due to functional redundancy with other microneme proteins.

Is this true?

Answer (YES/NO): YES